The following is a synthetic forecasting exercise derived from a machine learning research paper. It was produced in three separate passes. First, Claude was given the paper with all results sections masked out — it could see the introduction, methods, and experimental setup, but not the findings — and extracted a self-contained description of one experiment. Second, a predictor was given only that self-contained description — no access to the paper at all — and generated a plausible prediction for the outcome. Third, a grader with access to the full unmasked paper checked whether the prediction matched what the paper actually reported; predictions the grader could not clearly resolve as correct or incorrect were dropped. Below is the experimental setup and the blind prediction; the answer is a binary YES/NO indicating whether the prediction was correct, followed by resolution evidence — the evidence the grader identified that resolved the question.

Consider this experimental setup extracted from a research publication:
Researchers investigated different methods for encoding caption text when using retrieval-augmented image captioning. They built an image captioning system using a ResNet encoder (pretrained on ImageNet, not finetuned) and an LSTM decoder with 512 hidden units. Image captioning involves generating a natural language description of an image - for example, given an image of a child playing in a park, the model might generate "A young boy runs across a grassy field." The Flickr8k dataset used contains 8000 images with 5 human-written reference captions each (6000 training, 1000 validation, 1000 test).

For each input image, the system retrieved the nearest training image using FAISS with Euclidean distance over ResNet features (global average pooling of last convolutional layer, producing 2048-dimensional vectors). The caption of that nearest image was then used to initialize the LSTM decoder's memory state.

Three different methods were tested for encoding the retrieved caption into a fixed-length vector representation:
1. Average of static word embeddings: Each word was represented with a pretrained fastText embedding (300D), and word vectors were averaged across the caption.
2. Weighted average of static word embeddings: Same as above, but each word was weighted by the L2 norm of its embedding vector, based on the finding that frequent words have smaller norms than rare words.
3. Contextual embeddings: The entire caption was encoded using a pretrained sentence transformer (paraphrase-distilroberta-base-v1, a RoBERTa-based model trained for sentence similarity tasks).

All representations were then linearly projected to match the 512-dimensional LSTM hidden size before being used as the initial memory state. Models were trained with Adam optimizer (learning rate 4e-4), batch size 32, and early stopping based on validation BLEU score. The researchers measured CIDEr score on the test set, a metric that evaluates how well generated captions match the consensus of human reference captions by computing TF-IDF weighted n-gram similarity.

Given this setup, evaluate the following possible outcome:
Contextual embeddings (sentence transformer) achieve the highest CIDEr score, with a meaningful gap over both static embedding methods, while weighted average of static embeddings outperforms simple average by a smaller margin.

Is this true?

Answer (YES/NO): NO